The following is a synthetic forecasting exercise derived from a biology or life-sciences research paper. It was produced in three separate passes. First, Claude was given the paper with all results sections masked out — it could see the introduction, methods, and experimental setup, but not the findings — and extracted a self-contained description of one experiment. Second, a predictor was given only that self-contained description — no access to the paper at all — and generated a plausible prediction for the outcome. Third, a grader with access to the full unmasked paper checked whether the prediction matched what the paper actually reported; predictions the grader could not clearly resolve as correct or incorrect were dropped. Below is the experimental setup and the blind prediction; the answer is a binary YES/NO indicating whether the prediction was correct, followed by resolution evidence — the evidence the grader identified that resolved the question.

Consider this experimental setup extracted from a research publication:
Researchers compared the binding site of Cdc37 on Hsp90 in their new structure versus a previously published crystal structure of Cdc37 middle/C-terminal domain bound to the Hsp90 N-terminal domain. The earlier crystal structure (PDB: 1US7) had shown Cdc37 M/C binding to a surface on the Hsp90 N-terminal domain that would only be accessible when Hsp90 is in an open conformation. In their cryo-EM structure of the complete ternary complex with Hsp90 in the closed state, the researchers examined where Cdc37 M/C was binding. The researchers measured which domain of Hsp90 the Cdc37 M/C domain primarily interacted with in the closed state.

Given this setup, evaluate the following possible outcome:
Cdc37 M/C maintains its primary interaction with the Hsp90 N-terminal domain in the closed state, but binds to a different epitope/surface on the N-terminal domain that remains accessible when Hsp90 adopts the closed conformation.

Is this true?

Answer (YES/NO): NO